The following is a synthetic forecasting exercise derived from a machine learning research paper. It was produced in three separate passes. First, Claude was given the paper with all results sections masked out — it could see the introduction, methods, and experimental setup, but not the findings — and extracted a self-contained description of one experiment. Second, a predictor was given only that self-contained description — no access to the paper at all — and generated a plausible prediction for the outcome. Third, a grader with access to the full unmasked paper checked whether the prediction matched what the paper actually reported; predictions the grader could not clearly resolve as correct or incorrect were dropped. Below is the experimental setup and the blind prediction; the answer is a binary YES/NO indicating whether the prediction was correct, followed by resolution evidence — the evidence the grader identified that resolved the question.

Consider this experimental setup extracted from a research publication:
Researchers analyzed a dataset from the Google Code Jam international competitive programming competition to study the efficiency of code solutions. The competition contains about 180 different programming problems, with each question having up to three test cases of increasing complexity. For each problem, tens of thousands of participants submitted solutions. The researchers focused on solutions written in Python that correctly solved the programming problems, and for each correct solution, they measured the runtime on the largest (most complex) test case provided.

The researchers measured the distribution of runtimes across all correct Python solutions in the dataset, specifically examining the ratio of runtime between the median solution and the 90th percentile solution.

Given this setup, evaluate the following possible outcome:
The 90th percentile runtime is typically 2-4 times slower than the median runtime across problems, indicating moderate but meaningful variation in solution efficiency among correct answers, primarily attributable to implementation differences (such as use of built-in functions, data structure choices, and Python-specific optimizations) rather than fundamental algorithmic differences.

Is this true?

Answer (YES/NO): YES